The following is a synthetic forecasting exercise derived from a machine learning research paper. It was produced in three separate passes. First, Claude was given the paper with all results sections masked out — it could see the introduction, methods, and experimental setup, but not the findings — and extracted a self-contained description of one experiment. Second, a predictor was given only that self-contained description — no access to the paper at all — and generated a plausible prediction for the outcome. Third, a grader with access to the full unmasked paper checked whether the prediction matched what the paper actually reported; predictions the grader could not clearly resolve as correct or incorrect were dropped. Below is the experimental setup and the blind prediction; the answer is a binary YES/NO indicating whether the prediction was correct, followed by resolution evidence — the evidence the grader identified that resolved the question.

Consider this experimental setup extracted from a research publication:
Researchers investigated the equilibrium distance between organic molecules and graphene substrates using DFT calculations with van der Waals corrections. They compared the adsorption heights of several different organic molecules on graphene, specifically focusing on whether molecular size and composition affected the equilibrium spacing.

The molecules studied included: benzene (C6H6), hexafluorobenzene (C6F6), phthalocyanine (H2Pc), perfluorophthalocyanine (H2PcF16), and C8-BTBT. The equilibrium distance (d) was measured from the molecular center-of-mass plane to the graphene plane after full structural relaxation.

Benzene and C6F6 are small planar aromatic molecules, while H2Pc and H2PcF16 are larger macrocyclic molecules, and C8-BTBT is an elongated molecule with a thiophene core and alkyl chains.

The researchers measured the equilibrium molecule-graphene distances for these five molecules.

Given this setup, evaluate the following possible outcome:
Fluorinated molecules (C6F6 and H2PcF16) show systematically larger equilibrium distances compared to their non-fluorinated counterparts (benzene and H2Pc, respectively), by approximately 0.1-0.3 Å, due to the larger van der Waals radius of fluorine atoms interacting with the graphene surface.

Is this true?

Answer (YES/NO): NO